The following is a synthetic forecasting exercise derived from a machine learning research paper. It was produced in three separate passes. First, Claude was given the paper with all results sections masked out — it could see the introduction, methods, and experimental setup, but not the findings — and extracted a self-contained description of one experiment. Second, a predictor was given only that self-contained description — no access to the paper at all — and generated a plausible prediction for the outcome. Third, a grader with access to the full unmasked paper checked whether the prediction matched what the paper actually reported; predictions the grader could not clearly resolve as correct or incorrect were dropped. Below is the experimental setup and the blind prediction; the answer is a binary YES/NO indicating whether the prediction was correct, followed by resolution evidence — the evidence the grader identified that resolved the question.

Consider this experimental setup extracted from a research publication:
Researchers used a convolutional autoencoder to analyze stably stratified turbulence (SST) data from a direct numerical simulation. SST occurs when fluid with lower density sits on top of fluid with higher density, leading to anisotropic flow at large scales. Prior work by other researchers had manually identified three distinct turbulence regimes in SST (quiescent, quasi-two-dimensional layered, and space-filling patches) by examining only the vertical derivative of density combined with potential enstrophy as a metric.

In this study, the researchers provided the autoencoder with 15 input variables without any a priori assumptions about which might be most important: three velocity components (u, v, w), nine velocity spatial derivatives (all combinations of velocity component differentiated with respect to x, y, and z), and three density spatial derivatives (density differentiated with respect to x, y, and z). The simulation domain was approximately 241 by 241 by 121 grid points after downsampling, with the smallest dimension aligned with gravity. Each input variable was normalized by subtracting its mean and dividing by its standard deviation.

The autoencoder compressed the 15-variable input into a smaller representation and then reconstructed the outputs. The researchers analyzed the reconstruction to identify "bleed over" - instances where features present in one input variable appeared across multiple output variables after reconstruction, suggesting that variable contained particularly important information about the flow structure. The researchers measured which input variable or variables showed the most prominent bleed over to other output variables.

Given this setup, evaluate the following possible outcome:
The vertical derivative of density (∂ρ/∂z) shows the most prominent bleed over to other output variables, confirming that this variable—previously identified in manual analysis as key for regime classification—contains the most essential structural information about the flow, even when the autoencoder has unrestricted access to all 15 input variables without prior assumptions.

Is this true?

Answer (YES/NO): NO